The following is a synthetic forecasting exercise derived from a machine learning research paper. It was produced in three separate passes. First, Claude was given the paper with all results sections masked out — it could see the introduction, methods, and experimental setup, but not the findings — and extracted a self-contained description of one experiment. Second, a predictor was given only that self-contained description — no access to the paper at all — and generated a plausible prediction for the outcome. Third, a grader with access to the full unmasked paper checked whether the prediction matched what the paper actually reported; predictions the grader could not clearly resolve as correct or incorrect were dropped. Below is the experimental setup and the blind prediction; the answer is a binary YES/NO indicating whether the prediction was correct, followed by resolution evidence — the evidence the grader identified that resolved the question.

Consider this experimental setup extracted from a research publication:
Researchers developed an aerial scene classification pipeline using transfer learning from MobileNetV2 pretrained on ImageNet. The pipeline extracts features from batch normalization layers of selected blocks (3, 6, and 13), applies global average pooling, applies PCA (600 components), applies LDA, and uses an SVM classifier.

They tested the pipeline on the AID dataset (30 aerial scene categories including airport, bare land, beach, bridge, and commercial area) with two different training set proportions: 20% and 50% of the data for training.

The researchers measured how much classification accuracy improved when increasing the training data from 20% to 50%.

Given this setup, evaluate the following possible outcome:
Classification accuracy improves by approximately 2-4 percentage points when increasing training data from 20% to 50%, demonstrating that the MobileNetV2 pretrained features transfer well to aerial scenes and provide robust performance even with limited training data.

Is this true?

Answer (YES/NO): YES